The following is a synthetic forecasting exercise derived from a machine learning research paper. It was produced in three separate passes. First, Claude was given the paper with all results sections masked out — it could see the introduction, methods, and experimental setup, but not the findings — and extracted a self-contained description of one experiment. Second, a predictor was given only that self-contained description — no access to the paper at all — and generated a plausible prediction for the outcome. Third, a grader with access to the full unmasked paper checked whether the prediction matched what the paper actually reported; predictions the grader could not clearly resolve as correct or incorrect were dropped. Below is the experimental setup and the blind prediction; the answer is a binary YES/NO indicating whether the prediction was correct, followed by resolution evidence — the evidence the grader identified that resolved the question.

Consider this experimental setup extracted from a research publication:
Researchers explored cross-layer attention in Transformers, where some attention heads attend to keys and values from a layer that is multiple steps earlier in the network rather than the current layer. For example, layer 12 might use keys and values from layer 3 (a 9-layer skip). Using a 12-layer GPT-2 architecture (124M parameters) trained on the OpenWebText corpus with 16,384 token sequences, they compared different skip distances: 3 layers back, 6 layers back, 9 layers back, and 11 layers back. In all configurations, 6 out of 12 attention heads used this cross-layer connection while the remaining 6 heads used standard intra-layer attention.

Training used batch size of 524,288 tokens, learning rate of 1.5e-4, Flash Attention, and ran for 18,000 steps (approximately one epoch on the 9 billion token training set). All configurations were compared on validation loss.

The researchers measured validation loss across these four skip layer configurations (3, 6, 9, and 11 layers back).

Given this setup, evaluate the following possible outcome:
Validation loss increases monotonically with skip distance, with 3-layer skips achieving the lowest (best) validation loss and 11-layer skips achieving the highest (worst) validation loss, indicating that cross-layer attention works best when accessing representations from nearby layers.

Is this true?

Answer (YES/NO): NO